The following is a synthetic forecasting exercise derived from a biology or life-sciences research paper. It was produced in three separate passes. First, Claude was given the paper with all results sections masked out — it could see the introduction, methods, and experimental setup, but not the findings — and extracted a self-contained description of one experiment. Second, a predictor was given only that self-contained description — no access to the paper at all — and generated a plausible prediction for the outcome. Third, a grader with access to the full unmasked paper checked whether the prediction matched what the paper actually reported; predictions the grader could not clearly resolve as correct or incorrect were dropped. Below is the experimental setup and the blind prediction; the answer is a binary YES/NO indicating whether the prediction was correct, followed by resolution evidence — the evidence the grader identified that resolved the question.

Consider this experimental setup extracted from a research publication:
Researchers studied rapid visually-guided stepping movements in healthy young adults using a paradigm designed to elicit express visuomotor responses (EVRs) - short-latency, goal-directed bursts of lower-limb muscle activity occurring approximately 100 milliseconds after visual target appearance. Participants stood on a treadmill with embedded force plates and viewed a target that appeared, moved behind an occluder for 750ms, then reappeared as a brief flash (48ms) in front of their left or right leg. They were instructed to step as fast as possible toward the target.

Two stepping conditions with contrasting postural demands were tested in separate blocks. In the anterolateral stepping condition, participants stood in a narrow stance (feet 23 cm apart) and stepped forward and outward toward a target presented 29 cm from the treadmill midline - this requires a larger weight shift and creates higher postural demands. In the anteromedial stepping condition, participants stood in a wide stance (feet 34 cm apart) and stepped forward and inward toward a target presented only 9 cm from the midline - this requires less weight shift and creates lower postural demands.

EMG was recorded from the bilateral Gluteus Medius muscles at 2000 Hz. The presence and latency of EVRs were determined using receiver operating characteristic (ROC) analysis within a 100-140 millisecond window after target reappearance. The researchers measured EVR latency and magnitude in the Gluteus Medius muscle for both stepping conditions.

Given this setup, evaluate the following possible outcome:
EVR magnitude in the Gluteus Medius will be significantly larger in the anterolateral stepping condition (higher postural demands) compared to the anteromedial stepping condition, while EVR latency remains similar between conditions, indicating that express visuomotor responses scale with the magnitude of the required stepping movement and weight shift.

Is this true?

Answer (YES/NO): NO